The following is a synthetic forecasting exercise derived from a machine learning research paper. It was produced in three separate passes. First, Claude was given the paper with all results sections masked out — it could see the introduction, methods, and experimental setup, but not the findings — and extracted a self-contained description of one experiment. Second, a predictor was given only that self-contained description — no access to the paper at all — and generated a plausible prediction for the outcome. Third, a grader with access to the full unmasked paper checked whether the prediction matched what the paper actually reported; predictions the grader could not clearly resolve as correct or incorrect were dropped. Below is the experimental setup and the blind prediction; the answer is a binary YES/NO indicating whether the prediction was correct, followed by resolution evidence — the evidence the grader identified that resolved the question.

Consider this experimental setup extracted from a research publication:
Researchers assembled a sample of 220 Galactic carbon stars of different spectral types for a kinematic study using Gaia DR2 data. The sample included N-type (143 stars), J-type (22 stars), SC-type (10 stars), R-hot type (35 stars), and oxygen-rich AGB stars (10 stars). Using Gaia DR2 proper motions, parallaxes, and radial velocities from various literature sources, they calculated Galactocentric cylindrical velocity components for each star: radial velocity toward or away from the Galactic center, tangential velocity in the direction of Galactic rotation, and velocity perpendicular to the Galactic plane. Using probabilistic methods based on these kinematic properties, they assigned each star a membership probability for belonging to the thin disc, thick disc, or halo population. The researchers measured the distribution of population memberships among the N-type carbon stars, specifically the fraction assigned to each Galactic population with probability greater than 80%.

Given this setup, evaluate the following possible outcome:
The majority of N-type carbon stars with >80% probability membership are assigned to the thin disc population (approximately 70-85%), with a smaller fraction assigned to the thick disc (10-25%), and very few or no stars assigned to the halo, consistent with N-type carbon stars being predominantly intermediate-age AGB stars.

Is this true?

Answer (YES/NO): NO